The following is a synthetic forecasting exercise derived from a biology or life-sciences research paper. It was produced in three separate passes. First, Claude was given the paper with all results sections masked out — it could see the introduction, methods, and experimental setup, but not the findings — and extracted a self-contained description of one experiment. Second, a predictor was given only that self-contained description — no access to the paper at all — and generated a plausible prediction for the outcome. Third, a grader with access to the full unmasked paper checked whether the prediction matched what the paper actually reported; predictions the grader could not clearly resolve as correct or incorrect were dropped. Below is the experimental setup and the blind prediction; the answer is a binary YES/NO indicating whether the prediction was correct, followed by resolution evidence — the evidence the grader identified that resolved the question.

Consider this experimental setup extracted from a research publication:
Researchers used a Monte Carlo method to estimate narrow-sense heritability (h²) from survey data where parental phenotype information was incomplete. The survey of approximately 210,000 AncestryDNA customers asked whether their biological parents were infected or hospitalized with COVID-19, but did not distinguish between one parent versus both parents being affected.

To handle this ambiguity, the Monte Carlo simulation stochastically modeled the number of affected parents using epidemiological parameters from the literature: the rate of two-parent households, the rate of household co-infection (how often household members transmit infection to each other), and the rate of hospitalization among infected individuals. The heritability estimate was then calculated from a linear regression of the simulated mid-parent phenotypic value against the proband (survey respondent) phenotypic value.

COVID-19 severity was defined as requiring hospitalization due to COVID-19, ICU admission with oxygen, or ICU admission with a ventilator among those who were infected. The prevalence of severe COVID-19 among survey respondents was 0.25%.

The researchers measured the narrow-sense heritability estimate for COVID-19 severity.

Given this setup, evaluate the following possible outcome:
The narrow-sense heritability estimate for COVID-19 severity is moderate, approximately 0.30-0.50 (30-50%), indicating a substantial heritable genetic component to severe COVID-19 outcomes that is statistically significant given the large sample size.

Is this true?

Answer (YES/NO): NO